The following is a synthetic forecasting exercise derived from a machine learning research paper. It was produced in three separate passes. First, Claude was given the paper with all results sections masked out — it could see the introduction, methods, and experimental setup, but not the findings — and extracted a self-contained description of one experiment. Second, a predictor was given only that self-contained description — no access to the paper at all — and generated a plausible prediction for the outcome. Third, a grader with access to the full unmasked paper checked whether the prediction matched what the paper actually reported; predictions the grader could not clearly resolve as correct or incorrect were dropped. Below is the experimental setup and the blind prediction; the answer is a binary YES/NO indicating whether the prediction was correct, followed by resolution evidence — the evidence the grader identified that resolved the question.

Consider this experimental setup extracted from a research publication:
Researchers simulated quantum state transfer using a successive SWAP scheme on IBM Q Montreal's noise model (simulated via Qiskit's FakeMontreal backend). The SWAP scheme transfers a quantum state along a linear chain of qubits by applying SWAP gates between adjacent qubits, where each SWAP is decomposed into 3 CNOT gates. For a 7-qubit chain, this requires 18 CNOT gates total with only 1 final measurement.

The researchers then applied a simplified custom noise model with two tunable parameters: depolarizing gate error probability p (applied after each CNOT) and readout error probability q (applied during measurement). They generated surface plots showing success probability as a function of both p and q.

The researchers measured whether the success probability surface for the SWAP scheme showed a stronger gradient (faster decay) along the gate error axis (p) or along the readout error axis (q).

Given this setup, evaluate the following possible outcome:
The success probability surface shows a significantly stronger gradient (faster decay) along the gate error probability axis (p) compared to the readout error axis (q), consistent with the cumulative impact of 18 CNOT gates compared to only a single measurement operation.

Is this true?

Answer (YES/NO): YES